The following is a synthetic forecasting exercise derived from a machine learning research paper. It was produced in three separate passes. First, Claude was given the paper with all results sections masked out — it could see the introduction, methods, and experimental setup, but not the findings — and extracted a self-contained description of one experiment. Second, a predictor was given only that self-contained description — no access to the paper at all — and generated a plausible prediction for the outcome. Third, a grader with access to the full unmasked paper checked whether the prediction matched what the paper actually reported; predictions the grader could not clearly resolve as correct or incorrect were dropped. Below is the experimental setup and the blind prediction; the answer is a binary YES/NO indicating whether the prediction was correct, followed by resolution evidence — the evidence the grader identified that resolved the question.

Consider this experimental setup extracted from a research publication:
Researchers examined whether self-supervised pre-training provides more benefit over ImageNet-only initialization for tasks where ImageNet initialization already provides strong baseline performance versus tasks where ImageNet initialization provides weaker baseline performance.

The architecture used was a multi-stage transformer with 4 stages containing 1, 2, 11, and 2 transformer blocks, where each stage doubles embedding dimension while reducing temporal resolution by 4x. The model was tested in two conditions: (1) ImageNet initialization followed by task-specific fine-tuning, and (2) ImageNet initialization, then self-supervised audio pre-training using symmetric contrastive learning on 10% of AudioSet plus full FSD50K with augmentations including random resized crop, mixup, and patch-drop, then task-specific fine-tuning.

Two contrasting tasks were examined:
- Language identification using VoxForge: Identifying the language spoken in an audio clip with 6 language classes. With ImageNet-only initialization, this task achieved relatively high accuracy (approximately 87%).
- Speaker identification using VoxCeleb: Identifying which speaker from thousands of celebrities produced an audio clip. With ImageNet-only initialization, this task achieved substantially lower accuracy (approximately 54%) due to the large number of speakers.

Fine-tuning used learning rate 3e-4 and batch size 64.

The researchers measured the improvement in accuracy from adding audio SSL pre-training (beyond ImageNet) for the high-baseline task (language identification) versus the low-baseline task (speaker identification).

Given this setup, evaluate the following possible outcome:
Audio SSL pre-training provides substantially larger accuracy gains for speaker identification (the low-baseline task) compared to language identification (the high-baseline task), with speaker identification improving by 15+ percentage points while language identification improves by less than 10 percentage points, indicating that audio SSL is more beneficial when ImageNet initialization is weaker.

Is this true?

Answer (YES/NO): NO